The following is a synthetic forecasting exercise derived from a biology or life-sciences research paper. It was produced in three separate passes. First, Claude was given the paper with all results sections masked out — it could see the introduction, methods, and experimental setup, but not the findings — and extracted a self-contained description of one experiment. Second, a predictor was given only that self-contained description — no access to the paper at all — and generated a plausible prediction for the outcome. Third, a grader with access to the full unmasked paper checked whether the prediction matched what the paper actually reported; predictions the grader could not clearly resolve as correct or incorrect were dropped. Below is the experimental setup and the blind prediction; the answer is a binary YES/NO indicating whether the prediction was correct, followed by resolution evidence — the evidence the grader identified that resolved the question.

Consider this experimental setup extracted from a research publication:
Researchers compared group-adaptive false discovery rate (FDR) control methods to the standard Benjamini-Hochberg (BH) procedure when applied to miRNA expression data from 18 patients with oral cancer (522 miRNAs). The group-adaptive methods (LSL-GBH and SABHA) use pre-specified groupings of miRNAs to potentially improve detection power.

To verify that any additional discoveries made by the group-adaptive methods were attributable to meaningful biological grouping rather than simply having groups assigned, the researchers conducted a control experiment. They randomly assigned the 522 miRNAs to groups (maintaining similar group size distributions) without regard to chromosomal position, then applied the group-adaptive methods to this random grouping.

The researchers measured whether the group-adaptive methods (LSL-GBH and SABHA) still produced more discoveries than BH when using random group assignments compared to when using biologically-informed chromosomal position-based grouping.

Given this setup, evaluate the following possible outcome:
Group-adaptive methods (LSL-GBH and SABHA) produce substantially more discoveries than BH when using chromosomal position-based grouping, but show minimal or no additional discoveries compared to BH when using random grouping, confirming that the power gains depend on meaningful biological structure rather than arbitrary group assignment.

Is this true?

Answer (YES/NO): YES